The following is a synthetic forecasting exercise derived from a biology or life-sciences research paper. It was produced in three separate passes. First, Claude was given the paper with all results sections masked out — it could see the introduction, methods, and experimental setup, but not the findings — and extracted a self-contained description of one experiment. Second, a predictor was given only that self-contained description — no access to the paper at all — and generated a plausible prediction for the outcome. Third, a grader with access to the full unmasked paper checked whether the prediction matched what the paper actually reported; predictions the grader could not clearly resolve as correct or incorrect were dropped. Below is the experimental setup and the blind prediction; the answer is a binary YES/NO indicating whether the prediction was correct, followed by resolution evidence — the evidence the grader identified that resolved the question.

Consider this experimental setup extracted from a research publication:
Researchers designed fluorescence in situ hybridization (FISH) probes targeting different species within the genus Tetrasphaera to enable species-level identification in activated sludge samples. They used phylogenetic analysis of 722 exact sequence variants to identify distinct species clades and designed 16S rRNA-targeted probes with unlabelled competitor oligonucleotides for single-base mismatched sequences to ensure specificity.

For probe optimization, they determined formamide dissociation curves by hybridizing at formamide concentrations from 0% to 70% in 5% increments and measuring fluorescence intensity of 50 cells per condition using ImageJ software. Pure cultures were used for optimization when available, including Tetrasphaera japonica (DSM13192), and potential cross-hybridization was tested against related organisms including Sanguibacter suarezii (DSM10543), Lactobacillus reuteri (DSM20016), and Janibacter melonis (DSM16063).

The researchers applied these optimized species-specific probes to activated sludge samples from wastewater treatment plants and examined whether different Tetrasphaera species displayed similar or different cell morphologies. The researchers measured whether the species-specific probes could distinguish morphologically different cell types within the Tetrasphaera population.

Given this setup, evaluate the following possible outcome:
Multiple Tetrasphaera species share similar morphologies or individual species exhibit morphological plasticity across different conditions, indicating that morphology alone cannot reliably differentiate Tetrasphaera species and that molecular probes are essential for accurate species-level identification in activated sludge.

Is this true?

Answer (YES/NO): NO